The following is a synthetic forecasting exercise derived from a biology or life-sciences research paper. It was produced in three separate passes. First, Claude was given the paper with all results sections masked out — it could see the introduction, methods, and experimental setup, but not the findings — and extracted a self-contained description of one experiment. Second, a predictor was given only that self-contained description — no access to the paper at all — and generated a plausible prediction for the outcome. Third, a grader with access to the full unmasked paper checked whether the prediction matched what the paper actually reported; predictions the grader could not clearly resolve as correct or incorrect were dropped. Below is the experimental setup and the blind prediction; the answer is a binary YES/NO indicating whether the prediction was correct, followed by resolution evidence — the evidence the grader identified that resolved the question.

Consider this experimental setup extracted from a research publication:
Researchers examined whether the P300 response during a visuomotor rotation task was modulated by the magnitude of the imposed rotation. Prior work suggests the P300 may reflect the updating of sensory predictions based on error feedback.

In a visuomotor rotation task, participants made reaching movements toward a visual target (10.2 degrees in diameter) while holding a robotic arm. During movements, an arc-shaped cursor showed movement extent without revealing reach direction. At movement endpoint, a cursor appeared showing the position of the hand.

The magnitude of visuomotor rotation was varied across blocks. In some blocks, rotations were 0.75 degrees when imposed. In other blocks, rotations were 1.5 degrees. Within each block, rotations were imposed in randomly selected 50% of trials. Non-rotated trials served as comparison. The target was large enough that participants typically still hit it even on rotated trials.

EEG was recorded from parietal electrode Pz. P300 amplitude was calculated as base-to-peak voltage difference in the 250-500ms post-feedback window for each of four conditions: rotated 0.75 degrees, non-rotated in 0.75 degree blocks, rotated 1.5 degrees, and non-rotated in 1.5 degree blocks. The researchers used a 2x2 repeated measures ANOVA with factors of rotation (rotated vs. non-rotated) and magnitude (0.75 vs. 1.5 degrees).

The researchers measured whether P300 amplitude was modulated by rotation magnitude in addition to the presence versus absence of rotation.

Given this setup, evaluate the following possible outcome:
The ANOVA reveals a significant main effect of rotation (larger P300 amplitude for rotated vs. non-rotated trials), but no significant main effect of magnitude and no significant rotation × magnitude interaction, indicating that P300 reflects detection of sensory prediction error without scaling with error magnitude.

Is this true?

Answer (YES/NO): NO